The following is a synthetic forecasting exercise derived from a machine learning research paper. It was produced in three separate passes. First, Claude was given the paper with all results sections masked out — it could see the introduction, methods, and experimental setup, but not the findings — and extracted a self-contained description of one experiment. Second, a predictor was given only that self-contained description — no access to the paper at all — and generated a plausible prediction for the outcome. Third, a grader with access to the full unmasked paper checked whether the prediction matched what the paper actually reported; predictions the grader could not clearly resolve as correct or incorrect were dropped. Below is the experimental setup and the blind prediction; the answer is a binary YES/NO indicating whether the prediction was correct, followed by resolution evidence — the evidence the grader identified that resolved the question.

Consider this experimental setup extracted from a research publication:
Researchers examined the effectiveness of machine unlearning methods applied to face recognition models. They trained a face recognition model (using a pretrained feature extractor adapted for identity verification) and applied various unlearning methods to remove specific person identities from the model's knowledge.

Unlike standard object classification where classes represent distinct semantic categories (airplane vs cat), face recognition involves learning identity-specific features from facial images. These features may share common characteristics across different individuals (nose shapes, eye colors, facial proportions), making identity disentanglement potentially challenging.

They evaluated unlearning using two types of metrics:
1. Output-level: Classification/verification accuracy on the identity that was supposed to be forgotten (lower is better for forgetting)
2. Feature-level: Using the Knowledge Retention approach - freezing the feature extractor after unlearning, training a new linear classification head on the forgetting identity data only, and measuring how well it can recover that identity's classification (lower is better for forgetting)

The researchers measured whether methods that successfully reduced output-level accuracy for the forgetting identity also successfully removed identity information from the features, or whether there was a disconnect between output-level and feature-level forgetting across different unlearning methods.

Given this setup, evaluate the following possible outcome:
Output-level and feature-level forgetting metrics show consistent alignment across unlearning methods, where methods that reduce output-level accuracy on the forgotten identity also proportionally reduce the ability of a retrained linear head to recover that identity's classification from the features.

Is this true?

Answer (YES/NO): NO